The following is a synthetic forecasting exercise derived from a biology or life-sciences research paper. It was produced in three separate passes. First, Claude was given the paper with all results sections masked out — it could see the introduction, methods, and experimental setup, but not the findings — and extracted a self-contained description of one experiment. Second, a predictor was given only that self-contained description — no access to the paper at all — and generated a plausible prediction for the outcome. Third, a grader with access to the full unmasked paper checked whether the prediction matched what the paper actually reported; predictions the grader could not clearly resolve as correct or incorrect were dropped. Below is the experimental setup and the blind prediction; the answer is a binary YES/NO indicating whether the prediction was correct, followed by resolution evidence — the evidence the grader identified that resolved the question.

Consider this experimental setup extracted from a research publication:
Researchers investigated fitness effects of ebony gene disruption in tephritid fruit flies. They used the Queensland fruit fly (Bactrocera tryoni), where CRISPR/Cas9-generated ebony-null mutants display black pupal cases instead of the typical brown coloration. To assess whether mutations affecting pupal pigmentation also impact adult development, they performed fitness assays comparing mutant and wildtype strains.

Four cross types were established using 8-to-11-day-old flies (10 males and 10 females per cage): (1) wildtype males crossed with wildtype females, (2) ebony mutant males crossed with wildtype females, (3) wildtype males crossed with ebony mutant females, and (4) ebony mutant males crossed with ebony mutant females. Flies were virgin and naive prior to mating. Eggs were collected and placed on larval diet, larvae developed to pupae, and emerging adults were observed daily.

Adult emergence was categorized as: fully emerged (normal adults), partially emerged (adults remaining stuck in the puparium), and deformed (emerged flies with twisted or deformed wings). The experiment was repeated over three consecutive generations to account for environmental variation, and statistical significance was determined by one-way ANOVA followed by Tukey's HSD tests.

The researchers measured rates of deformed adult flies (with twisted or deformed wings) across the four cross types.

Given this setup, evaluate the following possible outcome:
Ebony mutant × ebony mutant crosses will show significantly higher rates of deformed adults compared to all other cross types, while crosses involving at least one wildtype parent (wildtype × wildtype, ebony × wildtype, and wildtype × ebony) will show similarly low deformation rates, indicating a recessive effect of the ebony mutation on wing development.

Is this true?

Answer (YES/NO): NO